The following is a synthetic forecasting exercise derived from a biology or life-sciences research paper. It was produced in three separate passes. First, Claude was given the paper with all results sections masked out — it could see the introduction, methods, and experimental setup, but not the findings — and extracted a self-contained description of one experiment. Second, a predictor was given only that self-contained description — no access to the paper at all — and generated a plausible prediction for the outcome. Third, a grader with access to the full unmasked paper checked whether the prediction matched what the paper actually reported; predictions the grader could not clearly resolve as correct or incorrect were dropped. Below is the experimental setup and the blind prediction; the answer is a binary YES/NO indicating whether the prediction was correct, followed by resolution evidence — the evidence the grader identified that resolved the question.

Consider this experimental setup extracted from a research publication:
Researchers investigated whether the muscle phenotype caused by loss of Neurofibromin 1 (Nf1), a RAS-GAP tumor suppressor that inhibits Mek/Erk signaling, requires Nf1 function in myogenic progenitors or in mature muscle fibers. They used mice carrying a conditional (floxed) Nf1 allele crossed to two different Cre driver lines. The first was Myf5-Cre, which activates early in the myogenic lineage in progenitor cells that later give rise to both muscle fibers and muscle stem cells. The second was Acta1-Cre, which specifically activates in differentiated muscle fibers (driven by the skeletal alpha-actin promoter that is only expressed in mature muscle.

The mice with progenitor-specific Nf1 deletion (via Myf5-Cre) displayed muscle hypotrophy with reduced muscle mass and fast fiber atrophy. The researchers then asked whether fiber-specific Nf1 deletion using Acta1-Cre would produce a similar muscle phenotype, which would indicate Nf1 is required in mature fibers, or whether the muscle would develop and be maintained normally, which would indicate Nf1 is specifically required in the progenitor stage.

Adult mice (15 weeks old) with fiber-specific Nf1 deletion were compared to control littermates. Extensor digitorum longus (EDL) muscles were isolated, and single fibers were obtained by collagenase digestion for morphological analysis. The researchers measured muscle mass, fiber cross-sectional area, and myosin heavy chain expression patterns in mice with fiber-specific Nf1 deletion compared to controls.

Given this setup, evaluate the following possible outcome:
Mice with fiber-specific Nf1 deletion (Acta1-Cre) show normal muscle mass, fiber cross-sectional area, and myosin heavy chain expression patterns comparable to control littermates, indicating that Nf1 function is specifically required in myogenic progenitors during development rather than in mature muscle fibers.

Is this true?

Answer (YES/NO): YES